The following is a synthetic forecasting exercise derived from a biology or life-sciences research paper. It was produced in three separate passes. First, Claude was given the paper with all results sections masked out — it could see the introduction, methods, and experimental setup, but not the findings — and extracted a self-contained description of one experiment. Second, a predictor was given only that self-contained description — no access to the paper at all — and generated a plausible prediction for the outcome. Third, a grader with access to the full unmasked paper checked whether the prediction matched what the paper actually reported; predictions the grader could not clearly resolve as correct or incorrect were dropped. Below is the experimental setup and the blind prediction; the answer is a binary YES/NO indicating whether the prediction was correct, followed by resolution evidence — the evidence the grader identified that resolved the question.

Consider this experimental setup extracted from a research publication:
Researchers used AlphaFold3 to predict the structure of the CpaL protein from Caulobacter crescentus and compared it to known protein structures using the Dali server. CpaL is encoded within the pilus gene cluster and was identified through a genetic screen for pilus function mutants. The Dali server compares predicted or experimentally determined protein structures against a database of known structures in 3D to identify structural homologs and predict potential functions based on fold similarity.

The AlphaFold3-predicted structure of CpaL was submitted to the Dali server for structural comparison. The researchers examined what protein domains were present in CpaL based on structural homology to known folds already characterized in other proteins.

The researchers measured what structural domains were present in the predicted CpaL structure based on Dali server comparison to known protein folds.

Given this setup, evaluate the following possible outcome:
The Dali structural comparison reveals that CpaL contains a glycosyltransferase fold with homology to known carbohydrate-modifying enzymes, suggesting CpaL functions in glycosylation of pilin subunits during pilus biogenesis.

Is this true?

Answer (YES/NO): NO